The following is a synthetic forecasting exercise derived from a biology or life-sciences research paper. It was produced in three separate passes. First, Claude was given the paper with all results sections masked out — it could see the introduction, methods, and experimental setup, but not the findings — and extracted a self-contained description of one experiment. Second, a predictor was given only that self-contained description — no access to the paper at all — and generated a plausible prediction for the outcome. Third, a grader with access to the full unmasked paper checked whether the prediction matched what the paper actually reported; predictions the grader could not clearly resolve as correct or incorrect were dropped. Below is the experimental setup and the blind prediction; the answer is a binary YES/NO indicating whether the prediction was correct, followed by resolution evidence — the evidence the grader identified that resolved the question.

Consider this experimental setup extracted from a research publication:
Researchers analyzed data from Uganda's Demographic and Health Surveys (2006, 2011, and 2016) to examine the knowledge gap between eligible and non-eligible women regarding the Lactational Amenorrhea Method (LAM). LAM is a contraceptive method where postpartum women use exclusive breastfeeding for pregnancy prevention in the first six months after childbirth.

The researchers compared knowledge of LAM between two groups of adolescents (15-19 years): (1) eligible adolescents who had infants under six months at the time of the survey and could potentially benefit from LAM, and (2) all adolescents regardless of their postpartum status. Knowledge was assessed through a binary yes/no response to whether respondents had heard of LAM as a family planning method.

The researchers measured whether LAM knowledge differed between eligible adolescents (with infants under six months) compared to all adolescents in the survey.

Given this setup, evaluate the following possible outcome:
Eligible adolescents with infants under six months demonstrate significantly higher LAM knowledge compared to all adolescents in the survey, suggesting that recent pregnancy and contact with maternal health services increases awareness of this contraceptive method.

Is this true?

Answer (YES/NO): YES